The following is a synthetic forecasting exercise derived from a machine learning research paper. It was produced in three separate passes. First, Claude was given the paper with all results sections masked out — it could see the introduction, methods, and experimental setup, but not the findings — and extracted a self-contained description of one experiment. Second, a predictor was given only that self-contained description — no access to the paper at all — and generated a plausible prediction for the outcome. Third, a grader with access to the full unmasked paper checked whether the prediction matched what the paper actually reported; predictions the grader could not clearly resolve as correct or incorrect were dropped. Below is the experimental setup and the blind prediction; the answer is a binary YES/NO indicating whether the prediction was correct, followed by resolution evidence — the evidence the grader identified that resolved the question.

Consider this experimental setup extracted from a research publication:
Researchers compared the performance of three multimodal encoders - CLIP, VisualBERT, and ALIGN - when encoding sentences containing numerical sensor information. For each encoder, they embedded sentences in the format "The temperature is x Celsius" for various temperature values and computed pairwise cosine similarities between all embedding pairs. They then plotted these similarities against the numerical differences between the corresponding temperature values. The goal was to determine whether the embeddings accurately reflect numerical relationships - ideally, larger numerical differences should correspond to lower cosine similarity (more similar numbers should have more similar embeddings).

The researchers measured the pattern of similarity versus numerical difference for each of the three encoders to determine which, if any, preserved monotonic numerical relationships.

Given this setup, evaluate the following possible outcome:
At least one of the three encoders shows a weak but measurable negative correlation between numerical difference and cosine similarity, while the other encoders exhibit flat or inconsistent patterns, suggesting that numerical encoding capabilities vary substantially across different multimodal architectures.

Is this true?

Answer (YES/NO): YES